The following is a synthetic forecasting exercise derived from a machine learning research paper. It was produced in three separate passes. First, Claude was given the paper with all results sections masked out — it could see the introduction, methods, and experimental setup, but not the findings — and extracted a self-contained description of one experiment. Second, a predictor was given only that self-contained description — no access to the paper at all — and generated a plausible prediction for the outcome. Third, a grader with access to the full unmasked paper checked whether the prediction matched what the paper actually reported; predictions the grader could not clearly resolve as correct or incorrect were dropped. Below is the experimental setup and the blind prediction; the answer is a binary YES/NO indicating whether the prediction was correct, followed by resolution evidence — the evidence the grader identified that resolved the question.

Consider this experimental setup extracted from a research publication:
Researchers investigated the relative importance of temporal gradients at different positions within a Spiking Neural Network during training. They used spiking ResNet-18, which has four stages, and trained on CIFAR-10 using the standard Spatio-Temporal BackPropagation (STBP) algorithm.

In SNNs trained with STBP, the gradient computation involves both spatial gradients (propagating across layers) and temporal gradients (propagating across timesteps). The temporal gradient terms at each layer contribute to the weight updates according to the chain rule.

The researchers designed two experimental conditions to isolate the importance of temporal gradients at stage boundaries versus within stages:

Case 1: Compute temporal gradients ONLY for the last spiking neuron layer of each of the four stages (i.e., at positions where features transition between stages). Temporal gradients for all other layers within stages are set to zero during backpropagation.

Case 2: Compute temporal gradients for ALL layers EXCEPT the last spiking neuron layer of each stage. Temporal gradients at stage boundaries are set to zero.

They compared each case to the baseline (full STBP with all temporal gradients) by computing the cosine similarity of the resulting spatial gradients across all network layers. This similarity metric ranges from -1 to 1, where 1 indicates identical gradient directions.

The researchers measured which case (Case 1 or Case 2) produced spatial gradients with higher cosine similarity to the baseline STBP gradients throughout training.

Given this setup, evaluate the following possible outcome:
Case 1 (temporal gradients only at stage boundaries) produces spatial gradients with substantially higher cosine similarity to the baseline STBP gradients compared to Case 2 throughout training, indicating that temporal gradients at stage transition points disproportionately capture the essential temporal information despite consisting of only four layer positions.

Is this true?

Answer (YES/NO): YES